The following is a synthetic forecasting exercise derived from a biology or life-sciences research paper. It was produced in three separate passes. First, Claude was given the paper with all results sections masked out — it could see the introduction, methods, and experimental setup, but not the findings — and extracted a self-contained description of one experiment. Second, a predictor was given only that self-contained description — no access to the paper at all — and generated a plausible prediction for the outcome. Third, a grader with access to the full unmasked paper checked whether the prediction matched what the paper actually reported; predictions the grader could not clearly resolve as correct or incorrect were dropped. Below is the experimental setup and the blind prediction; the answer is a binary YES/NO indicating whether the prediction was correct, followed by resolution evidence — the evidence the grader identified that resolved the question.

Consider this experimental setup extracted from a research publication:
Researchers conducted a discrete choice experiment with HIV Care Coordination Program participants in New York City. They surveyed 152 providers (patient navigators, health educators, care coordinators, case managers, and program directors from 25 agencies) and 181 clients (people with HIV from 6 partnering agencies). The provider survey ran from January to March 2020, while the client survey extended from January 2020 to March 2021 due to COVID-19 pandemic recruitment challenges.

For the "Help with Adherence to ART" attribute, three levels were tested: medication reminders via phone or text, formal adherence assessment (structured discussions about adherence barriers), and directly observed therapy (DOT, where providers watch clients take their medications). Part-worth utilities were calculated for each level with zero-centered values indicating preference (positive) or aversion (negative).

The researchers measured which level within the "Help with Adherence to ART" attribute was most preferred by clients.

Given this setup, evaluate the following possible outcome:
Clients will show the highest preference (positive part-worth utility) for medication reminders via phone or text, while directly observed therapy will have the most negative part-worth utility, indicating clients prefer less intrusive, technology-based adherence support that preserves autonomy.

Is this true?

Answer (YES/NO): YES